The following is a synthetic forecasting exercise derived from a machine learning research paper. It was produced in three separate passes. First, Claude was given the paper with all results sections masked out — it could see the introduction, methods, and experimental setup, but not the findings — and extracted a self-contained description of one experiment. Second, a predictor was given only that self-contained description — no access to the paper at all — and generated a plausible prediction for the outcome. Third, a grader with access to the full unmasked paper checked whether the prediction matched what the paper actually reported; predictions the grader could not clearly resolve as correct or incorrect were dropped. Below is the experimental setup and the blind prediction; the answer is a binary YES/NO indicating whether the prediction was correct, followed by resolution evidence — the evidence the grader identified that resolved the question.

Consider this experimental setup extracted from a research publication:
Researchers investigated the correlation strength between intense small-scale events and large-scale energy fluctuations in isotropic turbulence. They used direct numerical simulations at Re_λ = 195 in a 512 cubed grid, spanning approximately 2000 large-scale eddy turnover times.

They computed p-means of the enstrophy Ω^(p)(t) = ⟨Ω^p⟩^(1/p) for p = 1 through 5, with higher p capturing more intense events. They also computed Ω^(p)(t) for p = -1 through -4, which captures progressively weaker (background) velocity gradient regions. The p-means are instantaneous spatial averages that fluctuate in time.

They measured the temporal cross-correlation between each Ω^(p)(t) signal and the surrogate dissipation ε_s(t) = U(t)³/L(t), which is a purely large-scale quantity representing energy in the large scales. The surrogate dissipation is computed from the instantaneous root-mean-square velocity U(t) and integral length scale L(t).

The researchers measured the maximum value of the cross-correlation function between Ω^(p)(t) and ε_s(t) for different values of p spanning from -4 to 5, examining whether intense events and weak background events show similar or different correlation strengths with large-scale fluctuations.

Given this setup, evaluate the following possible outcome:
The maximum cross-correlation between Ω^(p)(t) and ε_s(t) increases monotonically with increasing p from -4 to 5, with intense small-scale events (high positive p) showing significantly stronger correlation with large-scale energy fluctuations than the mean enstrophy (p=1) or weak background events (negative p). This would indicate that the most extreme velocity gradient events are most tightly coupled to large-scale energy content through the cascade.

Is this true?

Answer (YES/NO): NO